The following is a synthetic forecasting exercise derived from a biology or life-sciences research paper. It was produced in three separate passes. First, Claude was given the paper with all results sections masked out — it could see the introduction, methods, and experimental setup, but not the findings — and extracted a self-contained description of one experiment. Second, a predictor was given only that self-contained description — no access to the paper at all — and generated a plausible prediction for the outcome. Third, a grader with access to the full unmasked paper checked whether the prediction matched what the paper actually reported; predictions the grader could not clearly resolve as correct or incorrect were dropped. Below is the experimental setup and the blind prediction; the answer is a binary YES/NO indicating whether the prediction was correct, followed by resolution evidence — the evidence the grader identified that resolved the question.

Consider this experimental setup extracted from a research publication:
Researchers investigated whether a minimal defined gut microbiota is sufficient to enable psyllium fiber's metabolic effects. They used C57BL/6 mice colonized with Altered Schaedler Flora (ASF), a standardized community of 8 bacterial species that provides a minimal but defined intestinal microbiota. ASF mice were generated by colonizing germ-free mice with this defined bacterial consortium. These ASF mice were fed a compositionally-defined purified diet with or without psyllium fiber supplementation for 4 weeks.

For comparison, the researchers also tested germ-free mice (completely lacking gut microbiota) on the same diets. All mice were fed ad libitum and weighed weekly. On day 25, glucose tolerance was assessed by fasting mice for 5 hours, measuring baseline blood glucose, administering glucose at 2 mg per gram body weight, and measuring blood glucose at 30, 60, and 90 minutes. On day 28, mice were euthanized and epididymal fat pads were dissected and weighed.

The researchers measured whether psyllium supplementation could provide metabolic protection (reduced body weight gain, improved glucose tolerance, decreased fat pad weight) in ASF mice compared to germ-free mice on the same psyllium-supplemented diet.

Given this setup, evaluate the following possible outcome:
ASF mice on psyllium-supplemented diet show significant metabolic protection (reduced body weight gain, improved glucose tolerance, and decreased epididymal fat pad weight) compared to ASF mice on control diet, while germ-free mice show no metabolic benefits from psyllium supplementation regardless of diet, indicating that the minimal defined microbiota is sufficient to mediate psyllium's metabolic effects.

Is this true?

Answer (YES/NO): YES